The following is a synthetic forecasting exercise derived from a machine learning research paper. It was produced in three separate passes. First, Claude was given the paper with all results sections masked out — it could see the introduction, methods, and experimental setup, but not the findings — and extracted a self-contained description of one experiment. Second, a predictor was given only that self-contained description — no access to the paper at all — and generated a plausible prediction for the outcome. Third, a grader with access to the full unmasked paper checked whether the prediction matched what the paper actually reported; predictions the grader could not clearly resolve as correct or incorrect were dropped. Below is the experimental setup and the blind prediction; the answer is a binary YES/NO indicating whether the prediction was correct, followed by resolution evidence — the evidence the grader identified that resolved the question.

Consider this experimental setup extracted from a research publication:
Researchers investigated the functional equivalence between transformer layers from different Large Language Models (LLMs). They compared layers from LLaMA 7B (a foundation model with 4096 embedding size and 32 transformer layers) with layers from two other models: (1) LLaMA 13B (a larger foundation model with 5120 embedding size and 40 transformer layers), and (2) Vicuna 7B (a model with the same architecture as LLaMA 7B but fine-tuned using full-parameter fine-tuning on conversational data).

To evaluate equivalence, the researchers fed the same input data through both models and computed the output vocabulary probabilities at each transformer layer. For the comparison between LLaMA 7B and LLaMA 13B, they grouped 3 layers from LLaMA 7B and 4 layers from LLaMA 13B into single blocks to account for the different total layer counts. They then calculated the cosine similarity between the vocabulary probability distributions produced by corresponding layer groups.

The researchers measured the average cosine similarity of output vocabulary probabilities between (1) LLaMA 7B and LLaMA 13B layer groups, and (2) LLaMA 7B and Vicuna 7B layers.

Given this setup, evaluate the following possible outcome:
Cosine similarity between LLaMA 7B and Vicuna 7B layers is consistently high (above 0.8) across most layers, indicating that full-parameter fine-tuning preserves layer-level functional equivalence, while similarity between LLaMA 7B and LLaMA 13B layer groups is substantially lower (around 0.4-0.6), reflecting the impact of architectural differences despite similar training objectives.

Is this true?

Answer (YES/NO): NO